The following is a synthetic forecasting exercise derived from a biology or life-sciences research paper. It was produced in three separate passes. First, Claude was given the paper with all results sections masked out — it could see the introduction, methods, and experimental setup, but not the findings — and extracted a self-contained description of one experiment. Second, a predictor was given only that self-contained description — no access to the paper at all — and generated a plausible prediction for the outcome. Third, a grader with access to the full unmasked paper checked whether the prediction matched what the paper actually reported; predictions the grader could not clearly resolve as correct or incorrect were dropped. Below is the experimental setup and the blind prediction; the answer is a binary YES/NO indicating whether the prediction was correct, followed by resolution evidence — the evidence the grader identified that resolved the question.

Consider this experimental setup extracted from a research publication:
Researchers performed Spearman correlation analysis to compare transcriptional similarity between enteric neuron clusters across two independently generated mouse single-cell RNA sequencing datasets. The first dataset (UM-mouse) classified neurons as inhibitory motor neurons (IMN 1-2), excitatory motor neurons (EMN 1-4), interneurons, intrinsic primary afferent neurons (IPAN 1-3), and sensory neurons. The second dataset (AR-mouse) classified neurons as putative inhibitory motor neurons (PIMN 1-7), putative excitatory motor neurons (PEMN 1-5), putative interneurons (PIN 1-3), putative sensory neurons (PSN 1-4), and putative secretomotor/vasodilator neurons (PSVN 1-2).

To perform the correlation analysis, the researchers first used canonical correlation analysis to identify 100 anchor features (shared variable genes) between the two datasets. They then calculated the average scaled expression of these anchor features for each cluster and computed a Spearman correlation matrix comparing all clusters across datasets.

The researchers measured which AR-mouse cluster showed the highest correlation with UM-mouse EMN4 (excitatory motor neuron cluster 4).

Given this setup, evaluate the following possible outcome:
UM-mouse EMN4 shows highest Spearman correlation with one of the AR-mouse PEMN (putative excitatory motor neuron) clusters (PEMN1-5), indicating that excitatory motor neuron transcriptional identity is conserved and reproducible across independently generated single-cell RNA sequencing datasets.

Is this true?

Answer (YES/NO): NO